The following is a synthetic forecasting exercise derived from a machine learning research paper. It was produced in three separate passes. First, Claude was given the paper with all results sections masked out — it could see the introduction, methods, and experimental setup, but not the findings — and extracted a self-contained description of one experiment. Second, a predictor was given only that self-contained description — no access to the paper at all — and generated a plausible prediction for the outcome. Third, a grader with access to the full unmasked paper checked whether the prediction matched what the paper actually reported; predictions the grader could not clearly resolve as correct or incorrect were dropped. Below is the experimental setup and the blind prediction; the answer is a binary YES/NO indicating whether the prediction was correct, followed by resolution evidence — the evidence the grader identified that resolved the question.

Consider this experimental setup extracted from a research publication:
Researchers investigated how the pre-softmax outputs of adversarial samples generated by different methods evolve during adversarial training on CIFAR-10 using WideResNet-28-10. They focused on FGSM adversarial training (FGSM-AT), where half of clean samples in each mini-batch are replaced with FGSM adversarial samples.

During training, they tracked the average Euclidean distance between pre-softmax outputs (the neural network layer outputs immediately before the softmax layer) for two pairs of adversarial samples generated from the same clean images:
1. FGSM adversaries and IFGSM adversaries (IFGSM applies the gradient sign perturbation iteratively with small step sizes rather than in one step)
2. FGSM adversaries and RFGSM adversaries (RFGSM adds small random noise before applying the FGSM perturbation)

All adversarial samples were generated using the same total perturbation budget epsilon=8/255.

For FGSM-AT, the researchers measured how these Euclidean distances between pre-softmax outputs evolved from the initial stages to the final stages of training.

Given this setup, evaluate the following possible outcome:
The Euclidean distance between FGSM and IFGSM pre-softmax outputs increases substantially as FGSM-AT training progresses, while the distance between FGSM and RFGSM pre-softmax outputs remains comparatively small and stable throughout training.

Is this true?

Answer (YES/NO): NO